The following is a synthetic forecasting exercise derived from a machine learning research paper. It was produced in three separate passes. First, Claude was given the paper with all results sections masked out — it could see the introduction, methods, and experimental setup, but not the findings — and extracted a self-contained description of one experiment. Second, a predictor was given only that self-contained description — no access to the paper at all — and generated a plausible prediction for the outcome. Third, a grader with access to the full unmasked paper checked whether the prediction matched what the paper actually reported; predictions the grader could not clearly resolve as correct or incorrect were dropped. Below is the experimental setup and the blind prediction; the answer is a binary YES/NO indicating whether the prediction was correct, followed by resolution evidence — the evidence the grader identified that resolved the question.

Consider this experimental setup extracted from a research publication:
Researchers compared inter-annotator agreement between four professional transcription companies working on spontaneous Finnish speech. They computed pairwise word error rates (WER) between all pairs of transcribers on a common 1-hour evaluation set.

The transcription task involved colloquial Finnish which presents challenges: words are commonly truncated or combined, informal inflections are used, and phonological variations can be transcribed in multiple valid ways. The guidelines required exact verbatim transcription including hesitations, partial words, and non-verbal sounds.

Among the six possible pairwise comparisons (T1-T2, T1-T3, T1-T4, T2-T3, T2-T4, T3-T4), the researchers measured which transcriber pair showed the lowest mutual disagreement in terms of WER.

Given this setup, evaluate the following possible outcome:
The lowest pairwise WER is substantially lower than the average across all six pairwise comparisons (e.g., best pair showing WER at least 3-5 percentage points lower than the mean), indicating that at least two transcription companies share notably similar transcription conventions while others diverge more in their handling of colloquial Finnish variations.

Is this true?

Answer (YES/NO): YES